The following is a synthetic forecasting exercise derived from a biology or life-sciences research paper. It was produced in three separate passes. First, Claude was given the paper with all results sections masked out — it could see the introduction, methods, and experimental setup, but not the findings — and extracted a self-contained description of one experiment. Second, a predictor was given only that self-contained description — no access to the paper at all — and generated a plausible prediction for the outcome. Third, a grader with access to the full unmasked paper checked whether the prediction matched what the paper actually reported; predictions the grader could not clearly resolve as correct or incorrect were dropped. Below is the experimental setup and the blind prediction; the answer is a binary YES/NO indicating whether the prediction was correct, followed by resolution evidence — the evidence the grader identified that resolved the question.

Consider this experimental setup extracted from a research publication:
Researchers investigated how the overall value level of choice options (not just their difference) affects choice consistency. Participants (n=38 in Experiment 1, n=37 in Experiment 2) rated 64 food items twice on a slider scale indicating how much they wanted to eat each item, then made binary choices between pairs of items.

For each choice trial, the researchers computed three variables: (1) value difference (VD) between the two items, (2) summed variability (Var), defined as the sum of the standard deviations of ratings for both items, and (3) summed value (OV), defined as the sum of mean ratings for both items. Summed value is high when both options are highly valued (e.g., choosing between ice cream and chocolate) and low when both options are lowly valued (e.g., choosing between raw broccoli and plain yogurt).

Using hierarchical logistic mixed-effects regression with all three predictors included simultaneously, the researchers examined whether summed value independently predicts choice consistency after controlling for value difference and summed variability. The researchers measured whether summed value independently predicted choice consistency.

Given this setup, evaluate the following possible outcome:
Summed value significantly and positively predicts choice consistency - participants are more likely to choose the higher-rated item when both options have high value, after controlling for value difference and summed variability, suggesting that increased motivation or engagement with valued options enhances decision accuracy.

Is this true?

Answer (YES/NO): NO